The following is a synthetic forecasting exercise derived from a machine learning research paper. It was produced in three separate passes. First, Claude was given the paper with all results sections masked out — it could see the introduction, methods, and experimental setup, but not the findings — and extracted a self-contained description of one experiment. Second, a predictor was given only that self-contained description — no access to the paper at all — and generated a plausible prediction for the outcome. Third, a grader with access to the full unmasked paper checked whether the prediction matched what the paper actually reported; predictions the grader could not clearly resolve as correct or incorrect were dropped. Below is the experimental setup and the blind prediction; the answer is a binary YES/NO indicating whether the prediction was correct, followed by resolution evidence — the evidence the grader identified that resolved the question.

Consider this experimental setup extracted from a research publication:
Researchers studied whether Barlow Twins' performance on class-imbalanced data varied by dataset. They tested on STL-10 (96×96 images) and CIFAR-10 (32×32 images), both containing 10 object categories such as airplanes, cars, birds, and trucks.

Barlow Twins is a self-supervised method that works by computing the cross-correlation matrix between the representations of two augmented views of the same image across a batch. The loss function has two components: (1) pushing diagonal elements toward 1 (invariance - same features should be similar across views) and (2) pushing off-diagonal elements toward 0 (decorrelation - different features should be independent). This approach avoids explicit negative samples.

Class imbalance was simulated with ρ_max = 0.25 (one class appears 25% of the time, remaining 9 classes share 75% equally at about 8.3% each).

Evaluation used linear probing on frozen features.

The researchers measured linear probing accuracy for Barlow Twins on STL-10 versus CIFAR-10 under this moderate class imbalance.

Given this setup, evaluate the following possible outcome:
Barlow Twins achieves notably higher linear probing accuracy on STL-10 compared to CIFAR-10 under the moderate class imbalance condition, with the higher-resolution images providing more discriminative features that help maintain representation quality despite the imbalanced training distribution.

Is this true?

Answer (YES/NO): YES